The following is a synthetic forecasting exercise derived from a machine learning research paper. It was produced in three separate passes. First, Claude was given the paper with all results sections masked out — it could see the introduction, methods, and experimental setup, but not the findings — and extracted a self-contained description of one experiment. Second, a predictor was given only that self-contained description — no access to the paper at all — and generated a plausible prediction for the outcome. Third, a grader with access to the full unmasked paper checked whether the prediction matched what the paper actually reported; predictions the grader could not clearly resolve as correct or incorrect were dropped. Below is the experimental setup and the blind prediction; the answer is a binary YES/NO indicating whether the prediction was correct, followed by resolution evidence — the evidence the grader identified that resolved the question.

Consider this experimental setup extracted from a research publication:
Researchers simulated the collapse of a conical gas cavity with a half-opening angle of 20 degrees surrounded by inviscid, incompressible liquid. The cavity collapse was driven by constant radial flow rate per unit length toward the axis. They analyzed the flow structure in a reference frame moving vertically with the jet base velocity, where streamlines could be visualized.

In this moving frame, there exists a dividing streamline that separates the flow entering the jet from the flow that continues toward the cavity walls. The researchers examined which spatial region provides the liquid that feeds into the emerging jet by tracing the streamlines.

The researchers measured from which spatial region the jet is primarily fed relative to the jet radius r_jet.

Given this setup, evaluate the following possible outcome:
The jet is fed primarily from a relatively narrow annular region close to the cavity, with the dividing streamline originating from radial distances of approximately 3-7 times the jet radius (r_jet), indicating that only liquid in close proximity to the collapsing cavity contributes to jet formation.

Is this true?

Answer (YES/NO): NO